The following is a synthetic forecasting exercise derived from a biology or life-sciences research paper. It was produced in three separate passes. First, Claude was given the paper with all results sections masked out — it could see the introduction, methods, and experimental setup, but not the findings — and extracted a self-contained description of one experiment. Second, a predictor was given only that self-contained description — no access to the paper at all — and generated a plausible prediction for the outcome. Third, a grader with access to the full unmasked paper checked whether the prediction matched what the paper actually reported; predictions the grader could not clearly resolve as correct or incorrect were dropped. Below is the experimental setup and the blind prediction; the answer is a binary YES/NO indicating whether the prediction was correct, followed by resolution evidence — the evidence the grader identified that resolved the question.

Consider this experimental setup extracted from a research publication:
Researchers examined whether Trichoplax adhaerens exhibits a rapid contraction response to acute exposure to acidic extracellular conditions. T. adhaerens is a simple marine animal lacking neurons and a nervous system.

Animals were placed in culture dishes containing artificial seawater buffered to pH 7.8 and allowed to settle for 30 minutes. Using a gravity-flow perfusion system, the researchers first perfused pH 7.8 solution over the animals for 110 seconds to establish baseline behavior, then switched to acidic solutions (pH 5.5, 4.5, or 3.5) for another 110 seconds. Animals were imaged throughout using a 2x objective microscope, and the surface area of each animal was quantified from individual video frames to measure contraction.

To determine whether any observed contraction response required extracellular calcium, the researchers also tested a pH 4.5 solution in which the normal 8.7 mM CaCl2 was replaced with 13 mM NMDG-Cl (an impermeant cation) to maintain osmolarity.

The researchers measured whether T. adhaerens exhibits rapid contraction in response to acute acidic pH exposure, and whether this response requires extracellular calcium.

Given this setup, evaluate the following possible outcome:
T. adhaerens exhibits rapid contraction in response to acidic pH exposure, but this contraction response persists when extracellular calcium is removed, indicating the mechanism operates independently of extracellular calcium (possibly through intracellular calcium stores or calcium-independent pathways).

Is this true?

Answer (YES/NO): NO